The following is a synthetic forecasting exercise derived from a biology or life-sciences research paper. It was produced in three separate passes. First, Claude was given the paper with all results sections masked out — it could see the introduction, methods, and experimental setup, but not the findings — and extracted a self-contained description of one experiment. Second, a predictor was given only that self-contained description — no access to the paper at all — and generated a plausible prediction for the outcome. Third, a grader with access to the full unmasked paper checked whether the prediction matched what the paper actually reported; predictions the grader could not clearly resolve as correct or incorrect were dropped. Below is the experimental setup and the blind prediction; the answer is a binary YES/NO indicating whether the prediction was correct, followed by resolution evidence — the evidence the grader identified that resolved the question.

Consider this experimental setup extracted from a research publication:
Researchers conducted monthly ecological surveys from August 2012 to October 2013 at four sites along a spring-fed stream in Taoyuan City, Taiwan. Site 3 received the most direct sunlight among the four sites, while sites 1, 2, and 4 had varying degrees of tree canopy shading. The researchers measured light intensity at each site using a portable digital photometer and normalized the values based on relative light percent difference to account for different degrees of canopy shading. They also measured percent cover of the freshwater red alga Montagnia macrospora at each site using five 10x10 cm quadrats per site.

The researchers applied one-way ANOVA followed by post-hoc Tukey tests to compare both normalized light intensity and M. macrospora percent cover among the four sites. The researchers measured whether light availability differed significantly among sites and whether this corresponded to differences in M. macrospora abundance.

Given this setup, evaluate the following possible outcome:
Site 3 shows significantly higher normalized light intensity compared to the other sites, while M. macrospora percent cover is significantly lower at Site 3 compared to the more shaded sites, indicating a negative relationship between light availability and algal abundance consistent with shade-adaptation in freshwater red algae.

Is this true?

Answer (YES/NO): NO